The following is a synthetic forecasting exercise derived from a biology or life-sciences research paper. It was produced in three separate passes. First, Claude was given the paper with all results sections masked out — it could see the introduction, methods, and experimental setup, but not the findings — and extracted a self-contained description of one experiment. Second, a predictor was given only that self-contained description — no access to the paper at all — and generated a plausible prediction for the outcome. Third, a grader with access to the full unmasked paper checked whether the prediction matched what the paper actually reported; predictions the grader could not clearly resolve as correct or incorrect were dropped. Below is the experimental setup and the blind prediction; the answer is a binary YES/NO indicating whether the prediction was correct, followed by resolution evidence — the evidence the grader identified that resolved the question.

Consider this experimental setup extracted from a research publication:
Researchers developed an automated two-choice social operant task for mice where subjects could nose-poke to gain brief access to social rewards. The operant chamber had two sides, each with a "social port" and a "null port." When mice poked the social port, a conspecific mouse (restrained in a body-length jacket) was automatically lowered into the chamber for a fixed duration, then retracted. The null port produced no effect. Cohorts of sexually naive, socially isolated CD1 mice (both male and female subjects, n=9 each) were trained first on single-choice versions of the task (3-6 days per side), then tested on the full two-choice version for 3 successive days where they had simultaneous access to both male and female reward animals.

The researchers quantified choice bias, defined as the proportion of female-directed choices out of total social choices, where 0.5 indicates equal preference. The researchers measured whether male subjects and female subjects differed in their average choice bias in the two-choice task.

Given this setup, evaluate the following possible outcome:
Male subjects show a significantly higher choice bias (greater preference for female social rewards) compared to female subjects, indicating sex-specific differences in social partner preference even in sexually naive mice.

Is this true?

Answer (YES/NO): YES